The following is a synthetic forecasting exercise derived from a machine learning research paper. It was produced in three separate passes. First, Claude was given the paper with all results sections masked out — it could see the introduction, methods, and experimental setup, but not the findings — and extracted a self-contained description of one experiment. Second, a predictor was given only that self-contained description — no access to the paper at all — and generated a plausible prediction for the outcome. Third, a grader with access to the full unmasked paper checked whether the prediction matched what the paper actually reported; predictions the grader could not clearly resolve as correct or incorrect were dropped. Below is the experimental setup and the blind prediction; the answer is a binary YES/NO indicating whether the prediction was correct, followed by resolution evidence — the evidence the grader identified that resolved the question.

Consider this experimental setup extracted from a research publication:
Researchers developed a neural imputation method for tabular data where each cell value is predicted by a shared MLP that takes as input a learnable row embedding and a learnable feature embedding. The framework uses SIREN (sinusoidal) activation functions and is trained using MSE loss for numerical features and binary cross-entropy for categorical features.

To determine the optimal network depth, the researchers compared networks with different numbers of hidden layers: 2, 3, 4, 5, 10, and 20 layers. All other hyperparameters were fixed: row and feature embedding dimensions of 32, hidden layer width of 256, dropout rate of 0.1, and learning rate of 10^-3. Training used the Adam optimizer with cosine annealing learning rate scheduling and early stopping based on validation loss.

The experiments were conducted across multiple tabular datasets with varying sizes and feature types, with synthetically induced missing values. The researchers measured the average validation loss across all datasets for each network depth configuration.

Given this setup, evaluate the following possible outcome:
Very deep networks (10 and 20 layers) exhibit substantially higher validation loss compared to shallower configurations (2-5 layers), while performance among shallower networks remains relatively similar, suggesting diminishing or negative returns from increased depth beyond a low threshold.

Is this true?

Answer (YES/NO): NO